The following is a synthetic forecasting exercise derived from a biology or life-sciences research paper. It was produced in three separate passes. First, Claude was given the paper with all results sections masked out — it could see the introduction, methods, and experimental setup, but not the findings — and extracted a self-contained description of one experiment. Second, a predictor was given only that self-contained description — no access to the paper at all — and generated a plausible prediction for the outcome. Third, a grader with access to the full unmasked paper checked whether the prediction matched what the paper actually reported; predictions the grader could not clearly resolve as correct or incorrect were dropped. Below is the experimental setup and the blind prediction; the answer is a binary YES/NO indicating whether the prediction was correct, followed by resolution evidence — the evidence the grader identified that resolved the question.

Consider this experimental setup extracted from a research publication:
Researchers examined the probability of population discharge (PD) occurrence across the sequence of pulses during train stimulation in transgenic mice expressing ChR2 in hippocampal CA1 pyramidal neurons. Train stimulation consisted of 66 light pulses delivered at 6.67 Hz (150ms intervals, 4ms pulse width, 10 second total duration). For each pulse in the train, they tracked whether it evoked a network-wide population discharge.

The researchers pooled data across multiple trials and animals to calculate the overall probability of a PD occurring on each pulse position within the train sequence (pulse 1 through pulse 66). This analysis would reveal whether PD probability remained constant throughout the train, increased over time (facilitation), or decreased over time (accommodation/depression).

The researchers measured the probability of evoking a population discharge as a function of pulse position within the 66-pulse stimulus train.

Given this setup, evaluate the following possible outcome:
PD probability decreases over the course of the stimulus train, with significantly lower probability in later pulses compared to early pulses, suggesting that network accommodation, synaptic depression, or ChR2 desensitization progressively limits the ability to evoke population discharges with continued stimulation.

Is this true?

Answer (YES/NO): YES